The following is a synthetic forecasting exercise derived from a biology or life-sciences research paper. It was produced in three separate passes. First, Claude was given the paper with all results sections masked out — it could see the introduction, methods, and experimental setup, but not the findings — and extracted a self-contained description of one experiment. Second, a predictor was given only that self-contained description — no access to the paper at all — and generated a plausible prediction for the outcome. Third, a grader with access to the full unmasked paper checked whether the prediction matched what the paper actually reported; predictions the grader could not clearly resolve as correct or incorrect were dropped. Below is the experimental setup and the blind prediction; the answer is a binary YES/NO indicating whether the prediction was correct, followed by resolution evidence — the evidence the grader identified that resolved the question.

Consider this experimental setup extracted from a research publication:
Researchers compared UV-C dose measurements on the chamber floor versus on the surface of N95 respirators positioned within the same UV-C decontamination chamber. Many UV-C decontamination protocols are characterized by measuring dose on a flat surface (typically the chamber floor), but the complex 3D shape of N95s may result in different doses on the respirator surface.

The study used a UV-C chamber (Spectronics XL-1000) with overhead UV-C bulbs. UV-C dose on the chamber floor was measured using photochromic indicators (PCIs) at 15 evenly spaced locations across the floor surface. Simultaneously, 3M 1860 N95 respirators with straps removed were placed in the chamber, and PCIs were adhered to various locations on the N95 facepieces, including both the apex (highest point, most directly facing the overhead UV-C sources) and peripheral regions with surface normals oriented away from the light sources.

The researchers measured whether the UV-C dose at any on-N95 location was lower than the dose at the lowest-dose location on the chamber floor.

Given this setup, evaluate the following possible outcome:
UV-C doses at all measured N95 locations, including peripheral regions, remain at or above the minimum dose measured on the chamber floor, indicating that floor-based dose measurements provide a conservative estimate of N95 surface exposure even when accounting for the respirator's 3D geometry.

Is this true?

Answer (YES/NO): NO